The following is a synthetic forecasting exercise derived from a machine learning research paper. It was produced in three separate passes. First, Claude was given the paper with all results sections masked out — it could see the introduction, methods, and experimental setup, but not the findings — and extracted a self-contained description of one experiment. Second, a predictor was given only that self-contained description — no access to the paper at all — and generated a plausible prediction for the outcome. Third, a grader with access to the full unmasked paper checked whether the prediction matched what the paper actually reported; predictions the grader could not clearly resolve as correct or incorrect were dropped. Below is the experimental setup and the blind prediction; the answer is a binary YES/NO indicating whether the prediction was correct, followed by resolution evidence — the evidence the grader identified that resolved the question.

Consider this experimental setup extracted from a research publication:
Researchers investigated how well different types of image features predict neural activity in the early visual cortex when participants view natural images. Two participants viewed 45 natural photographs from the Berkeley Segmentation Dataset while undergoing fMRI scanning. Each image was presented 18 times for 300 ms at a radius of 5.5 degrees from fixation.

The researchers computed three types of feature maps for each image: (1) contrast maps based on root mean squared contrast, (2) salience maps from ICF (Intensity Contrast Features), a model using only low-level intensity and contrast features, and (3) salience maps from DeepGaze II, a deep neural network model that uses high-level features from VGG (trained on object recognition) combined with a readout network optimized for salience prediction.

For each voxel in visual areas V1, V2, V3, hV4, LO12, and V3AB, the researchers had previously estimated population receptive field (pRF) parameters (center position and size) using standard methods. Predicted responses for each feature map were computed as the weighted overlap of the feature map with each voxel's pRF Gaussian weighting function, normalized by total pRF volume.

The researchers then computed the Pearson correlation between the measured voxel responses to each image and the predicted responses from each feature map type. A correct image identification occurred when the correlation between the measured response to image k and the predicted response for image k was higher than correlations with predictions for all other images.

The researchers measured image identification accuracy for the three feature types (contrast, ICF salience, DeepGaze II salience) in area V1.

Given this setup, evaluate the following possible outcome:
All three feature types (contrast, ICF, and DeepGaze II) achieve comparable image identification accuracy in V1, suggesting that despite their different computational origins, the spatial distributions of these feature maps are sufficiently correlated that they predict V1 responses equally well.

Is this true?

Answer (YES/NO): NO